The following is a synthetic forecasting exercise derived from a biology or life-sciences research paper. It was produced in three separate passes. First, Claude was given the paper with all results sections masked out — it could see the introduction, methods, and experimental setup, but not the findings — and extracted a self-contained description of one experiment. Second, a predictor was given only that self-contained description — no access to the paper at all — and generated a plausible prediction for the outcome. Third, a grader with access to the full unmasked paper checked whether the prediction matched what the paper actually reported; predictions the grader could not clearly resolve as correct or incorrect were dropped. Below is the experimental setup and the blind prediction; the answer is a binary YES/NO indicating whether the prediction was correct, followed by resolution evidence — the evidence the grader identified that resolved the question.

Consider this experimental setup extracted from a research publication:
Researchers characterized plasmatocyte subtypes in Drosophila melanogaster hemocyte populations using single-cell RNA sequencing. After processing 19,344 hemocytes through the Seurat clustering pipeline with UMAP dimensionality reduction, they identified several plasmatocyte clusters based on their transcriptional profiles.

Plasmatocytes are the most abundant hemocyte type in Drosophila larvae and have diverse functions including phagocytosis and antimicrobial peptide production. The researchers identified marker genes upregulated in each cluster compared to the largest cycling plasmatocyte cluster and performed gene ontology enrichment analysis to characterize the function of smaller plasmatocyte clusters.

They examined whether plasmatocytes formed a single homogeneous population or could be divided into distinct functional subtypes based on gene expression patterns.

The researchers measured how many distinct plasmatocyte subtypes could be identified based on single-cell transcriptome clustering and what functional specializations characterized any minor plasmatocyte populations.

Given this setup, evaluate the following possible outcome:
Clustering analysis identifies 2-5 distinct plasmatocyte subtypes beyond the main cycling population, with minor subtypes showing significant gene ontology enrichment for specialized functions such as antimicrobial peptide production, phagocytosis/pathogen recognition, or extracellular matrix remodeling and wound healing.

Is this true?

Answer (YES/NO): YES